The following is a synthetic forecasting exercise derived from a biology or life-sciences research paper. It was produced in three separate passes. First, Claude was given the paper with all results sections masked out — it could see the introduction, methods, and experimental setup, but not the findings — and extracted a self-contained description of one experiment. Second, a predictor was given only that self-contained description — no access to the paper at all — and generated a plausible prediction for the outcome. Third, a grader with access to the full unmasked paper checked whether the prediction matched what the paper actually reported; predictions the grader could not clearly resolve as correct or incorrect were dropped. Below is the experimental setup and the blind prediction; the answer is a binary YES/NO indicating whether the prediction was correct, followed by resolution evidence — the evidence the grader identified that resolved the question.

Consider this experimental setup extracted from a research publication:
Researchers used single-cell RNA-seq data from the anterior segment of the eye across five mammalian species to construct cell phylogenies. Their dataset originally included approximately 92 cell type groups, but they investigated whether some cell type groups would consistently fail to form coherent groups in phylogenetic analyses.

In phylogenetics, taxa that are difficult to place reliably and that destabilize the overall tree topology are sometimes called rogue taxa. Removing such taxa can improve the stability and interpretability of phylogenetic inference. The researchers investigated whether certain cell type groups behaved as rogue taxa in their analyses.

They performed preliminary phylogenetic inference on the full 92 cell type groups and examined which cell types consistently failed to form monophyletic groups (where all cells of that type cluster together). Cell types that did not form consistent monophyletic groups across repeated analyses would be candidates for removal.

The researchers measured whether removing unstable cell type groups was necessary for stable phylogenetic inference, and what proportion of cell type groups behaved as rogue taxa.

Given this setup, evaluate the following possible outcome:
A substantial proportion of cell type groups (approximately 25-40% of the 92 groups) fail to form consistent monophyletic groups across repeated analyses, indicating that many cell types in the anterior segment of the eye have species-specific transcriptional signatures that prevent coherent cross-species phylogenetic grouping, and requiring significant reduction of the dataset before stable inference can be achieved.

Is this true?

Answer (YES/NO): NO